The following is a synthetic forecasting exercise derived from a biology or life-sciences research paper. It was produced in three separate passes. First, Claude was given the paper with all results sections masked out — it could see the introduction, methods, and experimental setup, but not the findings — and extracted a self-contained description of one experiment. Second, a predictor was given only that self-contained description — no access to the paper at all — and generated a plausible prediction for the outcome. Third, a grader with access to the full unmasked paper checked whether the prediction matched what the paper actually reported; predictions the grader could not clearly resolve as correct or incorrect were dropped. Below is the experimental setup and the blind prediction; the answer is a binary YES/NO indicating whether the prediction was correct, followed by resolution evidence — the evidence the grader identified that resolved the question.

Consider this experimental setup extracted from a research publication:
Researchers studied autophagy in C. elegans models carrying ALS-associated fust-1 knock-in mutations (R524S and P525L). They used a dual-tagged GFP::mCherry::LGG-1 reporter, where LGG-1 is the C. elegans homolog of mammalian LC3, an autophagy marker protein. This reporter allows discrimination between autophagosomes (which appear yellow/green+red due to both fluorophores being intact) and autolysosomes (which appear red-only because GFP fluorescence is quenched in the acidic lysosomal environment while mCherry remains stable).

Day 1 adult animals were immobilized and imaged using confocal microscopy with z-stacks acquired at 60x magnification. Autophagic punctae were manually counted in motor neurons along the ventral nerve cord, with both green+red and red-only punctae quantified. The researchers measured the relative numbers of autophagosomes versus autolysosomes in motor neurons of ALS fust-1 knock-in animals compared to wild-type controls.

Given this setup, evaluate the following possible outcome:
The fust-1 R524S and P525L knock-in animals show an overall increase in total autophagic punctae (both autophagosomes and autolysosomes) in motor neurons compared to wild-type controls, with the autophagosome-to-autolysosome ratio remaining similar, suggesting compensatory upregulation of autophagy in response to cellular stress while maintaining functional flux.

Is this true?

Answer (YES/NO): NO